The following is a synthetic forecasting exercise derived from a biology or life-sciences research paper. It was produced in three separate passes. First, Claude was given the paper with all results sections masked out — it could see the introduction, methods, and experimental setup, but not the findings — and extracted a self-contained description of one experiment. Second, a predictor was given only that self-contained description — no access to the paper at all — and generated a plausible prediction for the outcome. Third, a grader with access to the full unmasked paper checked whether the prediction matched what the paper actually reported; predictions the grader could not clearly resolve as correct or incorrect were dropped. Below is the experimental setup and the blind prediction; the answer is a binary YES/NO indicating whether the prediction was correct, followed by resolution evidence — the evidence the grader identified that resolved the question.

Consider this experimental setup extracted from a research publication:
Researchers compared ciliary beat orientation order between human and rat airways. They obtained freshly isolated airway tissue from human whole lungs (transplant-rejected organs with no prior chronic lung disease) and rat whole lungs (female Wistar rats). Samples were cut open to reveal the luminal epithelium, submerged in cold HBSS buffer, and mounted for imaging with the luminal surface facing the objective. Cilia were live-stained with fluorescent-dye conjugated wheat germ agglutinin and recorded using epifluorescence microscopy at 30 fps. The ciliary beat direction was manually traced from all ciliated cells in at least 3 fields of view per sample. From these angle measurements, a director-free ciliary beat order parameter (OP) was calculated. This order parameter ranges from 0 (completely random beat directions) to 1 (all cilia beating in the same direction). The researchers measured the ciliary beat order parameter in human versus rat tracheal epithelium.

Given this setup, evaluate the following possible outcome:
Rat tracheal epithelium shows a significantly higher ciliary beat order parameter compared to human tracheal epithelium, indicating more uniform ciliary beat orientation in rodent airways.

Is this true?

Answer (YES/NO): NO